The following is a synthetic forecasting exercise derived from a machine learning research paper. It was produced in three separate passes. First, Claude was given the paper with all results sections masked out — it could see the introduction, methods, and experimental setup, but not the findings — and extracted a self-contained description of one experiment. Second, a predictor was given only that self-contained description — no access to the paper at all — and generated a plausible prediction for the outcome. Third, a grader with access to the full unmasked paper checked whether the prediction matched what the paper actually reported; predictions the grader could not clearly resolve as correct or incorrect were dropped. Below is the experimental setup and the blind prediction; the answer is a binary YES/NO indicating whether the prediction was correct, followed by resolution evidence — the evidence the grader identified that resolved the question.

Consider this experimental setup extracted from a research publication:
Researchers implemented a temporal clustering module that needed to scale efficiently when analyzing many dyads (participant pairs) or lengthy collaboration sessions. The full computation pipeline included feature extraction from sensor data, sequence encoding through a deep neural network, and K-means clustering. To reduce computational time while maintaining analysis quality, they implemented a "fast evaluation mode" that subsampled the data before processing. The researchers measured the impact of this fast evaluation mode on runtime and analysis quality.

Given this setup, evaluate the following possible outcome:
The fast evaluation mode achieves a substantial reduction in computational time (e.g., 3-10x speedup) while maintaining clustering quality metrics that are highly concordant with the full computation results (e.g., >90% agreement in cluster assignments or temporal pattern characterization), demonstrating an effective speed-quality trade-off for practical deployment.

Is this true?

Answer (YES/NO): YES